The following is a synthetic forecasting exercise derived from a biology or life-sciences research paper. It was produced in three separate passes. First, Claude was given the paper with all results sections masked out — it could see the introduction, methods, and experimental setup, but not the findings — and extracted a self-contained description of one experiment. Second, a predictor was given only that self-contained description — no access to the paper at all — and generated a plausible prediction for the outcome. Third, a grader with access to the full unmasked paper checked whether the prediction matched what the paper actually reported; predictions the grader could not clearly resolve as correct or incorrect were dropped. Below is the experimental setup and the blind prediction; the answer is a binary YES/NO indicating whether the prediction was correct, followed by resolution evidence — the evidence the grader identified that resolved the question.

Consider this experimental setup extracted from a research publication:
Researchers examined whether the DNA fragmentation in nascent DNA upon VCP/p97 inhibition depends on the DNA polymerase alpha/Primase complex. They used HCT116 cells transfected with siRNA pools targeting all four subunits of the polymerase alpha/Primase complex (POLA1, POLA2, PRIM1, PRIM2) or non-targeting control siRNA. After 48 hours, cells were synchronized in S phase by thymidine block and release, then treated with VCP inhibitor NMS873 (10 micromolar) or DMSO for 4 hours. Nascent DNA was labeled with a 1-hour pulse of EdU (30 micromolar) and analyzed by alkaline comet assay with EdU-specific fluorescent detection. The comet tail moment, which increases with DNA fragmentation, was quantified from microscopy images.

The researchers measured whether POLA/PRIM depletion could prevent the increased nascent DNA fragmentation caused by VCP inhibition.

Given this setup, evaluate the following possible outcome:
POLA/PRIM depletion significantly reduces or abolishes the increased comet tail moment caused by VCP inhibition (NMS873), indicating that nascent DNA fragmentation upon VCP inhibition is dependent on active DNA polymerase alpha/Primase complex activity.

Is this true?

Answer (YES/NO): NO